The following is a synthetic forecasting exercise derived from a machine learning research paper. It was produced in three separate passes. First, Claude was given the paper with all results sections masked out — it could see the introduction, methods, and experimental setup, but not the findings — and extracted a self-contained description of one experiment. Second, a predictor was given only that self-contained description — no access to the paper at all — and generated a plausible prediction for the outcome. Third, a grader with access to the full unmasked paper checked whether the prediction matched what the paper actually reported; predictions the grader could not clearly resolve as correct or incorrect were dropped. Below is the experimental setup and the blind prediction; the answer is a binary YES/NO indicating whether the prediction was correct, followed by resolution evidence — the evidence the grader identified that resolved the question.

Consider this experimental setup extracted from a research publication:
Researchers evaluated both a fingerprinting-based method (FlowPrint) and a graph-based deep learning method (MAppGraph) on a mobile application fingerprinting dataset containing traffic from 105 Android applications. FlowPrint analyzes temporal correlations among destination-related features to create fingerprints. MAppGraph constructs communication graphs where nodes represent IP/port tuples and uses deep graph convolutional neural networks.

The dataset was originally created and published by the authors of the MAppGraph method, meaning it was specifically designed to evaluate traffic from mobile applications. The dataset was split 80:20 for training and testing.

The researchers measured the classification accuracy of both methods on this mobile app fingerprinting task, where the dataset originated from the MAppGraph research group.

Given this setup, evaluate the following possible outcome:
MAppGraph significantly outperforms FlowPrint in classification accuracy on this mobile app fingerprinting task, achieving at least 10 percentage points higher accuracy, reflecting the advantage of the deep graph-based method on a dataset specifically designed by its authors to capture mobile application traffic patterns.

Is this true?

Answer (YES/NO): NO